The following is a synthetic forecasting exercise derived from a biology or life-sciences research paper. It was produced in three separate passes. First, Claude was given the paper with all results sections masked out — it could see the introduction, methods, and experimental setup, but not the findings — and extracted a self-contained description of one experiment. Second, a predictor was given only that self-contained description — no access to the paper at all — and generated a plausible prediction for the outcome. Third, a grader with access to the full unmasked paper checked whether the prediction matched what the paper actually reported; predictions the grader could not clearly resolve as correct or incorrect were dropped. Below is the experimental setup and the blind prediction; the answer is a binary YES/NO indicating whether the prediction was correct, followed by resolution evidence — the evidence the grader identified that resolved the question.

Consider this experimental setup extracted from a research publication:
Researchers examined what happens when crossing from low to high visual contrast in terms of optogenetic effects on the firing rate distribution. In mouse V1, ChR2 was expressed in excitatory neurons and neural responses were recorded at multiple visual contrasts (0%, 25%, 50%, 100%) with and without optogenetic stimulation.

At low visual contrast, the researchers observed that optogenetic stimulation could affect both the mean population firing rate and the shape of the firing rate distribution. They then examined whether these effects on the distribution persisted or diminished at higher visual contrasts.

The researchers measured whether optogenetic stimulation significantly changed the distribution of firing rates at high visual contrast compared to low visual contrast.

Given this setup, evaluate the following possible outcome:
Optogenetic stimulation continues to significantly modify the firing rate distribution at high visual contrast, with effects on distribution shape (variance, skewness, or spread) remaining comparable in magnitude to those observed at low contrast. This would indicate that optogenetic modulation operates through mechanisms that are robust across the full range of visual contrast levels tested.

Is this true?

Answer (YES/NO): NO